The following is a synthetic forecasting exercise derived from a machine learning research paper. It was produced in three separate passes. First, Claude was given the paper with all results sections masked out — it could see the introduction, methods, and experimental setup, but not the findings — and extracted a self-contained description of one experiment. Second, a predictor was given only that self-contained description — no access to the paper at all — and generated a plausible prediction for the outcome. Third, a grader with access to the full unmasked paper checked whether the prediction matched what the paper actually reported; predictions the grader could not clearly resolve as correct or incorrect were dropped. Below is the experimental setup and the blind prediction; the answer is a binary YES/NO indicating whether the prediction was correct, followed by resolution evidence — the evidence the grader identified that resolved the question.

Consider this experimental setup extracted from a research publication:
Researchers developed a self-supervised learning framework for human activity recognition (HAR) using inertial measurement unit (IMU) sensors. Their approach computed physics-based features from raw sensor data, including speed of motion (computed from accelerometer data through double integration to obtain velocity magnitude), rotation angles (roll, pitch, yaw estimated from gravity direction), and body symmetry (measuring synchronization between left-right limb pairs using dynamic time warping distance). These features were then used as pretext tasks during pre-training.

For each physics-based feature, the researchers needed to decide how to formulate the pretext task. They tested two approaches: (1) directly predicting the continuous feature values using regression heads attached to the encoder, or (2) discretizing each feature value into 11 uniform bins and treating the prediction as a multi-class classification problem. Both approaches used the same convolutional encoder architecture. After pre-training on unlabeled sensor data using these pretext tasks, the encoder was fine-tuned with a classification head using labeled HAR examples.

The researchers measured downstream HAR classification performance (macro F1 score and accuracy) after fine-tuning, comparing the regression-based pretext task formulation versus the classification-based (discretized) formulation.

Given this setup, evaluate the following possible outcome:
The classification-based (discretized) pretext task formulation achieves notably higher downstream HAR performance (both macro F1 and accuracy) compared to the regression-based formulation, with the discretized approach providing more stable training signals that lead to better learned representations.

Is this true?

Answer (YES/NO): YES